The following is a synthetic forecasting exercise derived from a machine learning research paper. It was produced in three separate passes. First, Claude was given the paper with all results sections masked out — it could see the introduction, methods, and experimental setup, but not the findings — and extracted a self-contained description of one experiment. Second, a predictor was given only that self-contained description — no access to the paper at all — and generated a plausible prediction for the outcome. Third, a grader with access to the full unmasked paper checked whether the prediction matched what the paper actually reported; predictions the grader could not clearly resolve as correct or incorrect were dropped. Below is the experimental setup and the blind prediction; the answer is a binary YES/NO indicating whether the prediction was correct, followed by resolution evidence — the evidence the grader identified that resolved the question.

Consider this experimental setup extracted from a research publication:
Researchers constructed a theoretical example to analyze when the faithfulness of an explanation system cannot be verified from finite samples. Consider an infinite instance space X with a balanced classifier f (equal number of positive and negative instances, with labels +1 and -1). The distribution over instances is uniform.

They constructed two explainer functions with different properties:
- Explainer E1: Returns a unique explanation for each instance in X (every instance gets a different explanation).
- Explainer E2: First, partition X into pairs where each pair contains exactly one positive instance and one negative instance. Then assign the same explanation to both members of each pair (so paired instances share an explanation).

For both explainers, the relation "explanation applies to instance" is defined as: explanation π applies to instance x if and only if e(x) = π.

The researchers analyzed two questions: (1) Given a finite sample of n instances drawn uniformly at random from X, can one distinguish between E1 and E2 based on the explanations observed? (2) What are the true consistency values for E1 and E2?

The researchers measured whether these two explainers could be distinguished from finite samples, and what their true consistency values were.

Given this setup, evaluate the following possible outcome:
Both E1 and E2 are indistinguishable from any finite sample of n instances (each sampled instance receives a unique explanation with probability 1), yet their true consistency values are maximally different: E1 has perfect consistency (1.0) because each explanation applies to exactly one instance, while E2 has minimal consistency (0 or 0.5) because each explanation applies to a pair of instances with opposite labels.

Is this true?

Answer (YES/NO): YES